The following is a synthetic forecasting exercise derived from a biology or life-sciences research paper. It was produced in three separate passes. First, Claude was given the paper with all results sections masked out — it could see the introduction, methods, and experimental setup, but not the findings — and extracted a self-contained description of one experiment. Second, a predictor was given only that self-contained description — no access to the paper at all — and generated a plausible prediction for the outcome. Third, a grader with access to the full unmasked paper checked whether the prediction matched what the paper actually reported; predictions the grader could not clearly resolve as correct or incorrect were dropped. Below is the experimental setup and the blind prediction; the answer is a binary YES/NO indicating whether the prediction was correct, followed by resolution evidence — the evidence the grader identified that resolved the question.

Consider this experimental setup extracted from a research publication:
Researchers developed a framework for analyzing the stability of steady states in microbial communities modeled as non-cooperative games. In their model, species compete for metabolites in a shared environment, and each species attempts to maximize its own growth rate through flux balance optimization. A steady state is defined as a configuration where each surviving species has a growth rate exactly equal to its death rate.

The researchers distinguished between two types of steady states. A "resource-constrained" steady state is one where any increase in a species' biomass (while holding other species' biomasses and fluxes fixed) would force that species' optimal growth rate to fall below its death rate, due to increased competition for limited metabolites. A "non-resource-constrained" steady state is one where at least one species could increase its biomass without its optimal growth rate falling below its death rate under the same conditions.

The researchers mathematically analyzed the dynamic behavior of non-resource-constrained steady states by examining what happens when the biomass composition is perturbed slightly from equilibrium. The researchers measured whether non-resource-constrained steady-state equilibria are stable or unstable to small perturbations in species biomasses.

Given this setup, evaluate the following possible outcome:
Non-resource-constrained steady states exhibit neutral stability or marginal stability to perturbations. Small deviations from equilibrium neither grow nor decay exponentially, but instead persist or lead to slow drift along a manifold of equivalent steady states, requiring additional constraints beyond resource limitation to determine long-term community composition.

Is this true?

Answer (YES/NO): NO